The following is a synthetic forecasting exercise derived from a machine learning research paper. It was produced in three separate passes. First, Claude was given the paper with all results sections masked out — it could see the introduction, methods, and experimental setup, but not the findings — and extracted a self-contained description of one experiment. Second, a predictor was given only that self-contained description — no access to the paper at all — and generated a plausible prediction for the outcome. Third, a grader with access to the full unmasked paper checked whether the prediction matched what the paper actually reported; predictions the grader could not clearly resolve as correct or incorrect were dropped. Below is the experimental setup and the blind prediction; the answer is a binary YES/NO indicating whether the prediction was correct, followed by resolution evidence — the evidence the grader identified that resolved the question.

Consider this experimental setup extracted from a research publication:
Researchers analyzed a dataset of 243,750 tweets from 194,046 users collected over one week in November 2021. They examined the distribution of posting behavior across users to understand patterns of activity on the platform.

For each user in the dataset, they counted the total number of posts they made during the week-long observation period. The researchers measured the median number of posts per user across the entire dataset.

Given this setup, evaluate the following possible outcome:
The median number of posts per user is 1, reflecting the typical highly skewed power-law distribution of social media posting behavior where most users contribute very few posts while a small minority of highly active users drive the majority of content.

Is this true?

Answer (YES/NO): YES